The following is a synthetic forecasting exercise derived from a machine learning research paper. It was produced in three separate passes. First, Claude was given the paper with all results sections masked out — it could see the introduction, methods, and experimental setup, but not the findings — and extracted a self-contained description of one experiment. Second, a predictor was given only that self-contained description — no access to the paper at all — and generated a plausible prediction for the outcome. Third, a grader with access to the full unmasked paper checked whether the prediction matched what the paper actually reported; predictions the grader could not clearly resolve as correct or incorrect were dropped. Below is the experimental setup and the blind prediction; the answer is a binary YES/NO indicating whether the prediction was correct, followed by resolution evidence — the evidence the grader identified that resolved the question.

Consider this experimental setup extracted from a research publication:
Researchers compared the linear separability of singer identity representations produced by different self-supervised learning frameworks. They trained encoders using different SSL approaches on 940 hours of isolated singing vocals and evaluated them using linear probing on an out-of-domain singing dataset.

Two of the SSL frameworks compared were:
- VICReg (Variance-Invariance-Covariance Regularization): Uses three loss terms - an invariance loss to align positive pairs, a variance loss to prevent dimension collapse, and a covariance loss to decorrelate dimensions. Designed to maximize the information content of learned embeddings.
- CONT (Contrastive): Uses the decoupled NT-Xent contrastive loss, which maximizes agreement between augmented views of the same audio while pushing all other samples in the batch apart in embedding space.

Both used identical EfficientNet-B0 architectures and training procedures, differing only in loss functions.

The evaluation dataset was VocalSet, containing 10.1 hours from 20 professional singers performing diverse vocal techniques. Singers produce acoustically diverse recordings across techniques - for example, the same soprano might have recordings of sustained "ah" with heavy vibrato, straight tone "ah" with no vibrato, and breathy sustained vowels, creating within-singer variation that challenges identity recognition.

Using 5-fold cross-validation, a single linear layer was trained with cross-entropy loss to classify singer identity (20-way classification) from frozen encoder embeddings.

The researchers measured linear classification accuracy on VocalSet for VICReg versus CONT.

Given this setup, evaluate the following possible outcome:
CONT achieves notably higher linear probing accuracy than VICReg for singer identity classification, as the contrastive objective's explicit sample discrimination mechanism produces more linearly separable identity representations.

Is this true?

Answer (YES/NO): YES